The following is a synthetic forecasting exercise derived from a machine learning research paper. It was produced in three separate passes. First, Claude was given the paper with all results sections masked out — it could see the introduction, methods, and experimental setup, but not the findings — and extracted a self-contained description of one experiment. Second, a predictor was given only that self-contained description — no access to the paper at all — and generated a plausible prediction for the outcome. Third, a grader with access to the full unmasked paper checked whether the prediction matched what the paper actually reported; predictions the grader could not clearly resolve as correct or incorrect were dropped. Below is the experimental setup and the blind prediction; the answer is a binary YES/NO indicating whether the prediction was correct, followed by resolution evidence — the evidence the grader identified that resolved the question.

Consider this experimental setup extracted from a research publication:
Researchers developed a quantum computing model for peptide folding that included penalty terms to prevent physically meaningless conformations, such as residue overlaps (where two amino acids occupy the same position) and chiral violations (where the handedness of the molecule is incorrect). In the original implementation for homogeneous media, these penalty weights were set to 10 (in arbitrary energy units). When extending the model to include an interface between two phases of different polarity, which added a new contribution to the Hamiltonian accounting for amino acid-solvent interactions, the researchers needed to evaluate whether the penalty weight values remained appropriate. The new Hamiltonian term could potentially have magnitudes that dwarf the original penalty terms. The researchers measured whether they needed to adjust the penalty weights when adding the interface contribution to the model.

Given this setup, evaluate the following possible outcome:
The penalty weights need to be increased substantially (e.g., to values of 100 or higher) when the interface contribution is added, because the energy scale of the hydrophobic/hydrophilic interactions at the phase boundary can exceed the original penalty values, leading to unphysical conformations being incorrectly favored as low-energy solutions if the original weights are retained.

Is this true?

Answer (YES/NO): YES